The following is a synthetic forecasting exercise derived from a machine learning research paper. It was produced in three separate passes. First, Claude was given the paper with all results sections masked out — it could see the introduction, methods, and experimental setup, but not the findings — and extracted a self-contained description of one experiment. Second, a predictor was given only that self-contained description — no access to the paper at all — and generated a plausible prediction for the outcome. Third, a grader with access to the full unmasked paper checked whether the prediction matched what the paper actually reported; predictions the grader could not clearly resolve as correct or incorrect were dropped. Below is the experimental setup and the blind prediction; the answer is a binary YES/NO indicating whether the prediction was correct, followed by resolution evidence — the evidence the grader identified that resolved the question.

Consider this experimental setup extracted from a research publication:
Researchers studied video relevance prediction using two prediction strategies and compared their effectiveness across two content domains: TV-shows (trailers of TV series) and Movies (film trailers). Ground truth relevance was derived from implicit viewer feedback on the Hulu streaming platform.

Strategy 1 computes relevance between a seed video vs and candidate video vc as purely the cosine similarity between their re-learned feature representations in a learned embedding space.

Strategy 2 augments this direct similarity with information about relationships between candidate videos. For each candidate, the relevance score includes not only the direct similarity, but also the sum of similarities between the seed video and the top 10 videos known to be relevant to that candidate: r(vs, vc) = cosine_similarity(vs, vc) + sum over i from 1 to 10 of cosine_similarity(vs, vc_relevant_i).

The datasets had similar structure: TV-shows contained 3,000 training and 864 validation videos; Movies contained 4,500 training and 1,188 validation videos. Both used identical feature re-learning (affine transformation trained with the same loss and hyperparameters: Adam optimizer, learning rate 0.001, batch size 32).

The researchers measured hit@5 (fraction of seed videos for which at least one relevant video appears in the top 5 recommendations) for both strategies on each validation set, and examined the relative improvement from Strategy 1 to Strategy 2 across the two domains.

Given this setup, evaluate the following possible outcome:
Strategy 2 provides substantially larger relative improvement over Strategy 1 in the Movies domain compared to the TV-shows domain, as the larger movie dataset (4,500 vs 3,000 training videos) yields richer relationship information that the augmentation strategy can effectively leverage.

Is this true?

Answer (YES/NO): NO